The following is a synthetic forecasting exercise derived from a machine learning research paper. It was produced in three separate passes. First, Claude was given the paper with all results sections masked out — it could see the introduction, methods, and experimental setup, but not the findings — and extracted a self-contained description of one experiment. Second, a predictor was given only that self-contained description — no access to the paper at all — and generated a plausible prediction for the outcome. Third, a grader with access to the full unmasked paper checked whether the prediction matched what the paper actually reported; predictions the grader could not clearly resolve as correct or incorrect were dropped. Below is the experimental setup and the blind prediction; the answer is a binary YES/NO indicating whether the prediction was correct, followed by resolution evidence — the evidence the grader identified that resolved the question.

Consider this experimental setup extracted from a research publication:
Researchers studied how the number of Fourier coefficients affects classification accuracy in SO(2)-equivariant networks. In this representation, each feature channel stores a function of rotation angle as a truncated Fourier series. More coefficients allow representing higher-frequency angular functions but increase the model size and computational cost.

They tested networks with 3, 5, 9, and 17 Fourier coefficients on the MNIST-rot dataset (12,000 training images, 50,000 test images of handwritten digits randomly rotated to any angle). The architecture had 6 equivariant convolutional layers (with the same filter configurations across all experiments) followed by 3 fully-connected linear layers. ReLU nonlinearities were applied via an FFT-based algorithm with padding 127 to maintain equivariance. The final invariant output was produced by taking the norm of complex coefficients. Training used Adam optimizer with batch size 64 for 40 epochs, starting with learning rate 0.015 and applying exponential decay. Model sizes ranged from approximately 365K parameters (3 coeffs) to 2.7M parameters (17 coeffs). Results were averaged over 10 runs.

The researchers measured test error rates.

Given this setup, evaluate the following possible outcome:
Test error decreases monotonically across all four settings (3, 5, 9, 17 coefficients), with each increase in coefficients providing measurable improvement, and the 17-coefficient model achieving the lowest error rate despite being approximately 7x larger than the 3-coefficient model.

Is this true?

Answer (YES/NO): NO